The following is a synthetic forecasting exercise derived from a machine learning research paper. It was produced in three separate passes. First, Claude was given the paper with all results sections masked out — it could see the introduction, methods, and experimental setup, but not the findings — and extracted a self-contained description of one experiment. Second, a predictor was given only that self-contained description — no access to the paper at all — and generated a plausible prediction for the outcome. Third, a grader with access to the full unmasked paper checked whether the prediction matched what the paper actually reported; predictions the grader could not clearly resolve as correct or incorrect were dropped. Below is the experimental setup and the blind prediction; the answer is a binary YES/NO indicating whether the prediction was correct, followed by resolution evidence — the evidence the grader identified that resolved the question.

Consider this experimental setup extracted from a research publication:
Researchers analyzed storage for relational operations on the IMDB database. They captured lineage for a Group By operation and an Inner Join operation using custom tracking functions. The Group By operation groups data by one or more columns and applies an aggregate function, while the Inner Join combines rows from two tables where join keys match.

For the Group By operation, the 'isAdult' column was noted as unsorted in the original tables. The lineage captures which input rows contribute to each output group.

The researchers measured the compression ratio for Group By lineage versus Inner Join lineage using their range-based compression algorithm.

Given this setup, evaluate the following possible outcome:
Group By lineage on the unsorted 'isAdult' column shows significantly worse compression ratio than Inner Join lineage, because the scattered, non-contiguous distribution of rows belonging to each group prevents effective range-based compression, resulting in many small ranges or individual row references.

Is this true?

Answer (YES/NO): YES